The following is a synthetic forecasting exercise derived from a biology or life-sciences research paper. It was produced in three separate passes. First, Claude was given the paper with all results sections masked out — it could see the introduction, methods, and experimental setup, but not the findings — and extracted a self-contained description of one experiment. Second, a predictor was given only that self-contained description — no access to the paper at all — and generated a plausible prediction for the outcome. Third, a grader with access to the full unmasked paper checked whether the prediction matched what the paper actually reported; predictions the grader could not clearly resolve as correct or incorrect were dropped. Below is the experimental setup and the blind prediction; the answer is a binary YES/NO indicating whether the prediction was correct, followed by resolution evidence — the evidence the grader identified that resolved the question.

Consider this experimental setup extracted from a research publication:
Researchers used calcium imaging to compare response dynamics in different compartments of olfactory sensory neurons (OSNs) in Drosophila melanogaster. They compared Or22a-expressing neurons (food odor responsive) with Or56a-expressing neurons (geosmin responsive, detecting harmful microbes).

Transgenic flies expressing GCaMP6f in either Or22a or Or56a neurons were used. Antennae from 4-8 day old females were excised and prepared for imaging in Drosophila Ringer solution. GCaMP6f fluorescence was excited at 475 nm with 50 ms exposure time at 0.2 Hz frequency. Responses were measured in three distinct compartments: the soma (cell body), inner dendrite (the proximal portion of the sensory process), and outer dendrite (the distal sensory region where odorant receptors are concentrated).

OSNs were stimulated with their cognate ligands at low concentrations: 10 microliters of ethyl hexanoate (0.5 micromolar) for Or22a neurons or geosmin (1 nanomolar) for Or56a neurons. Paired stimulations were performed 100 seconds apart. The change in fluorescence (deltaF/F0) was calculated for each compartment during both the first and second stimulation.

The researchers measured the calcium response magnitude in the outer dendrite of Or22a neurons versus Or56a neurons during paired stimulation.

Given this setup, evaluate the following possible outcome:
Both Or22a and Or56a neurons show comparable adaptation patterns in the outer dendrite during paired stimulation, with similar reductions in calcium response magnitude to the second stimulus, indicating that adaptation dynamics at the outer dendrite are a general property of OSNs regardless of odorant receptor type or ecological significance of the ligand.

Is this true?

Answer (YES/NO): NO